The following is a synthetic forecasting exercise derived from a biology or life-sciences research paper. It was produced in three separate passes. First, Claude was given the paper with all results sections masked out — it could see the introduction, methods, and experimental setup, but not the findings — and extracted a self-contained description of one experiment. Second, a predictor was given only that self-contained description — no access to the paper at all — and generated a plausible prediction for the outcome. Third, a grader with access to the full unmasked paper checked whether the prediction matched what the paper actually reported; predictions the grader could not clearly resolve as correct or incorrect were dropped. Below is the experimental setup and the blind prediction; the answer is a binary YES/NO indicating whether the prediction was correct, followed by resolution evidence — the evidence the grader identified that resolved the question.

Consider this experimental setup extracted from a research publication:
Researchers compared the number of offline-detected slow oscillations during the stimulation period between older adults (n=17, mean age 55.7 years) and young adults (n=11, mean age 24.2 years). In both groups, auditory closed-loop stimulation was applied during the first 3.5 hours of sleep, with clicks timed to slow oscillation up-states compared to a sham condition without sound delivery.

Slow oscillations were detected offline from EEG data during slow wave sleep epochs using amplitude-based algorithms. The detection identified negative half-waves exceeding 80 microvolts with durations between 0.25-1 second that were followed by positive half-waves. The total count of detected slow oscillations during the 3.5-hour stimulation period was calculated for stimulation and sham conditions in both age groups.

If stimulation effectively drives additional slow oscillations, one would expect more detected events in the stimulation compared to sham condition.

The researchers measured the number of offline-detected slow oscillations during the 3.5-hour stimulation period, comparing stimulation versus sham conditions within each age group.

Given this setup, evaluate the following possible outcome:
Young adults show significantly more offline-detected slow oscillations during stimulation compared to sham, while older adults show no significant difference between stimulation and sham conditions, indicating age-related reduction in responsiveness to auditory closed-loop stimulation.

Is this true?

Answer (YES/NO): NO